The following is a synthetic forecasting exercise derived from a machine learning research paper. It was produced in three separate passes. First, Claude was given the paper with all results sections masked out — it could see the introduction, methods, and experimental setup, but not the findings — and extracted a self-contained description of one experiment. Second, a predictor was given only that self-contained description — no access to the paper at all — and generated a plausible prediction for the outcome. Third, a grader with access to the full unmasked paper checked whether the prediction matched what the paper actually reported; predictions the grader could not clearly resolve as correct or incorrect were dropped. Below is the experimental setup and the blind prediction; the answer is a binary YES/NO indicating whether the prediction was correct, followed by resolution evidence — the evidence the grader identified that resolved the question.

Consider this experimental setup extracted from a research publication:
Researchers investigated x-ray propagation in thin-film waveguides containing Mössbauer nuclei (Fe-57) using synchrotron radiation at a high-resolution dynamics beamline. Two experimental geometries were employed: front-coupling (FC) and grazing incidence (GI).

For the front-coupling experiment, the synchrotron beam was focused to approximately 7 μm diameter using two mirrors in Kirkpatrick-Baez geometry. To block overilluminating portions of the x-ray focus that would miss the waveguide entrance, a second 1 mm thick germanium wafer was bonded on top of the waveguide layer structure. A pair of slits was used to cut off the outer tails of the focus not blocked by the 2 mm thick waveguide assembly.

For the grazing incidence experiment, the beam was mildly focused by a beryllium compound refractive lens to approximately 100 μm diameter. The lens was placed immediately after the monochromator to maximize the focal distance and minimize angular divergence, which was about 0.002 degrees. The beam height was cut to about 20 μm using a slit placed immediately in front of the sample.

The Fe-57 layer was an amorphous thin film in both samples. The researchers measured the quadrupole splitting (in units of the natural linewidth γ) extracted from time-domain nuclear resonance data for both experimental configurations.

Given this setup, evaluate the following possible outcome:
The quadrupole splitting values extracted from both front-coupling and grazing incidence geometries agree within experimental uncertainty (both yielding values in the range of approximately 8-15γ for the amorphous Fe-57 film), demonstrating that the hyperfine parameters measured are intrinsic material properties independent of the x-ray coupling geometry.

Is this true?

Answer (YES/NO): NO